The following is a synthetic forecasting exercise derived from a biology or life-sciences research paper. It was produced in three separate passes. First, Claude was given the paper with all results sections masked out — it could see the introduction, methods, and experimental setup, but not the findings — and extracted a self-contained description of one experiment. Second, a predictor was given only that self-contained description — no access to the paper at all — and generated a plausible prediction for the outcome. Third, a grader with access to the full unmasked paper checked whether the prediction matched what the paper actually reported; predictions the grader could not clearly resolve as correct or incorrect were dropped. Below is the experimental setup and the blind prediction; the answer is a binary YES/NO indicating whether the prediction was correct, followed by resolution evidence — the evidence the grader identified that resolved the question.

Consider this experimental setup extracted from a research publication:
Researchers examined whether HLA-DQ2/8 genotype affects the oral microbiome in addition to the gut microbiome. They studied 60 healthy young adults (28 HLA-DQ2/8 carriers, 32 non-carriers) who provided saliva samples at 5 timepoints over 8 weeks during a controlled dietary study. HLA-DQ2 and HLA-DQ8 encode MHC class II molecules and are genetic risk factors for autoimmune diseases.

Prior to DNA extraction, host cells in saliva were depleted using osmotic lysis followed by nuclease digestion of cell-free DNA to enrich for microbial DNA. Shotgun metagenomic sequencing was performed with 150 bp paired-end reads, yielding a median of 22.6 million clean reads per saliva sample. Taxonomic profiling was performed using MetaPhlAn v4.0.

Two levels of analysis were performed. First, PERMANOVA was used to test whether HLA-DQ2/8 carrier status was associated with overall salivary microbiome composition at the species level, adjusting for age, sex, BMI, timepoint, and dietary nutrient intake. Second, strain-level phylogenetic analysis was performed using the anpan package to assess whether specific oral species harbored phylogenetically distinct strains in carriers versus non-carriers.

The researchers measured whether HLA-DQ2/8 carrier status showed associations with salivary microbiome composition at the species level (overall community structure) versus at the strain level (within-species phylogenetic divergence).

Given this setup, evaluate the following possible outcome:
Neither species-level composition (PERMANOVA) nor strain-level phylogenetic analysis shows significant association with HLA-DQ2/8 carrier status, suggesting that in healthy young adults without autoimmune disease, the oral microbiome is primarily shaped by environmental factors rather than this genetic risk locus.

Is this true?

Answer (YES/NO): NO